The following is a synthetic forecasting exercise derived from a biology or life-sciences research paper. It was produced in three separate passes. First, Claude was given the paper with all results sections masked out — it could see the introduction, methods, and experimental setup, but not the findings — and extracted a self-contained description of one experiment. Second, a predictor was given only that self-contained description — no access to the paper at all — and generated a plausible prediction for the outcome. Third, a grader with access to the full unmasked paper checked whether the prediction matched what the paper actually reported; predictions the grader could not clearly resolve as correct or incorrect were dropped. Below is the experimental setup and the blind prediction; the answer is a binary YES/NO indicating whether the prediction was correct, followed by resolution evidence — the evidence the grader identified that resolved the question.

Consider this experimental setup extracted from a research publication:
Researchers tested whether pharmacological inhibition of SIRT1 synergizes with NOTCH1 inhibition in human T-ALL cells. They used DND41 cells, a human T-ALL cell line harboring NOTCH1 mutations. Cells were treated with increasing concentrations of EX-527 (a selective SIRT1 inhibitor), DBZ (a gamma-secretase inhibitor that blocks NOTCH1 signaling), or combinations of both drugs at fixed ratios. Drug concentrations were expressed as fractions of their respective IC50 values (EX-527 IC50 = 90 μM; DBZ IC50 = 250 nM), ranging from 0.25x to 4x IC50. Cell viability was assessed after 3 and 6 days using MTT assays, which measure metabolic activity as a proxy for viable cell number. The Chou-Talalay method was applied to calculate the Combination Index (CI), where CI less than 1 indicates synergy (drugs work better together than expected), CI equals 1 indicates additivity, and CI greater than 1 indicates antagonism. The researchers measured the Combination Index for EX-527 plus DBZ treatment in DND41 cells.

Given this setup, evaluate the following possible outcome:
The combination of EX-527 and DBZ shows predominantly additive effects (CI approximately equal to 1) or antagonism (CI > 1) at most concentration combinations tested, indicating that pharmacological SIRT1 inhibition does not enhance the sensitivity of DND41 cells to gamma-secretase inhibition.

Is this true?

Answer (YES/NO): NO